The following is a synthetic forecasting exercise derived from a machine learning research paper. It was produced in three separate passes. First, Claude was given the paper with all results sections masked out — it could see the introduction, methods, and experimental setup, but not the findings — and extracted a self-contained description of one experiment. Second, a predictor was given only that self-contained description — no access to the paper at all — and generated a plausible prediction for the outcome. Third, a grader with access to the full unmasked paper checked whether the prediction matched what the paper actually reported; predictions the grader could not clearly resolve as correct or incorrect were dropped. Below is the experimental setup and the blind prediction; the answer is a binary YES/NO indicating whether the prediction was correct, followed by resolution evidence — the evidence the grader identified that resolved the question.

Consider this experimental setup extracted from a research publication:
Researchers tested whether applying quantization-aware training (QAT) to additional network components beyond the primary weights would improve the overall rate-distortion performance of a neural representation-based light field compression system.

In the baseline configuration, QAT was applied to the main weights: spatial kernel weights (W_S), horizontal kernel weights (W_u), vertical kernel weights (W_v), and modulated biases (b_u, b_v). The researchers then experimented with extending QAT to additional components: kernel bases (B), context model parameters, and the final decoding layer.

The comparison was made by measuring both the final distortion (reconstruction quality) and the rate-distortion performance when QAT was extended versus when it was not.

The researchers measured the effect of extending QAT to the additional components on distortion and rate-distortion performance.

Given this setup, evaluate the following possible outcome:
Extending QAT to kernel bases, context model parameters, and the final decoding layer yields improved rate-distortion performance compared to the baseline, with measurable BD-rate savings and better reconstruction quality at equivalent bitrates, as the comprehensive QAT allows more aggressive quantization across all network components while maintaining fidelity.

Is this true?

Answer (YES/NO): NO